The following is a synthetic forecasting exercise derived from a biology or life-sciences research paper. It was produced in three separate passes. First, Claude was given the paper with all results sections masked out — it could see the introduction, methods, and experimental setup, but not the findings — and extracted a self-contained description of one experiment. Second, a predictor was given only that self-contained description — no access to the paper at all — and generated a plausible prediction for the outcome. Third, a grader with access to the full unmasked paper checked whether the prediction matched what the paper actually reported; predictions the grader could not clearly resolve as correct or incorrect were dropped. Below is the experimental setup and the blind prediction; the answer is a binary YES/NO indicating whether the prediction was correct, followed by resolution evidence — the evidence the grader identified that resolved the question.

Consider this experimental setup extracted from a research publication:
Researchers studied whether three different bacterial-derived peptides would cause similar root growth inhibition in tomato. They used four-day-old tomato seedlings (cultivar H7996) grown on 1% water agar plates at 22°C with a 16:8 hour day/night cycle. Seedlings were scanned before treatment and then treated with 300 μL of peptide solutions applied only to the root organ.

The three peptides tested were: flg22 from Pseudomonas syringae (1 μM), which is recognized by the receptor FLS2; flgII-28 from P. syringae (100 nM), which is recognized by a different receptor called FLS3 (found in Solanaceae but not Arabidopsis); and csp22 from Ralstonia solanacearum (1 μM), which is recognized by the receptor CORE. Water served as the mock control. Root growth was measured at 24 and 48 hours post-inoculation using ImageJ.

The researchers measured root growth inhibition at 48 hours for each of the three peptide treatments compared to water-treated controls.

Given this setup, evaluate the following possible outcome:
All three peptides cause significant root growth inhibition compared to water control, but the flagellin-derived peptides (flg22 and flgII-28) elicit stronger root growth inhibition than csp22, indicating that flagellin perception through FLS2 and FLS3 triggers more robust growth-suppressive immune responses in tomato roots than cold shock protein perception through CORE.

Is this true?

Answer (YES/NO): NO